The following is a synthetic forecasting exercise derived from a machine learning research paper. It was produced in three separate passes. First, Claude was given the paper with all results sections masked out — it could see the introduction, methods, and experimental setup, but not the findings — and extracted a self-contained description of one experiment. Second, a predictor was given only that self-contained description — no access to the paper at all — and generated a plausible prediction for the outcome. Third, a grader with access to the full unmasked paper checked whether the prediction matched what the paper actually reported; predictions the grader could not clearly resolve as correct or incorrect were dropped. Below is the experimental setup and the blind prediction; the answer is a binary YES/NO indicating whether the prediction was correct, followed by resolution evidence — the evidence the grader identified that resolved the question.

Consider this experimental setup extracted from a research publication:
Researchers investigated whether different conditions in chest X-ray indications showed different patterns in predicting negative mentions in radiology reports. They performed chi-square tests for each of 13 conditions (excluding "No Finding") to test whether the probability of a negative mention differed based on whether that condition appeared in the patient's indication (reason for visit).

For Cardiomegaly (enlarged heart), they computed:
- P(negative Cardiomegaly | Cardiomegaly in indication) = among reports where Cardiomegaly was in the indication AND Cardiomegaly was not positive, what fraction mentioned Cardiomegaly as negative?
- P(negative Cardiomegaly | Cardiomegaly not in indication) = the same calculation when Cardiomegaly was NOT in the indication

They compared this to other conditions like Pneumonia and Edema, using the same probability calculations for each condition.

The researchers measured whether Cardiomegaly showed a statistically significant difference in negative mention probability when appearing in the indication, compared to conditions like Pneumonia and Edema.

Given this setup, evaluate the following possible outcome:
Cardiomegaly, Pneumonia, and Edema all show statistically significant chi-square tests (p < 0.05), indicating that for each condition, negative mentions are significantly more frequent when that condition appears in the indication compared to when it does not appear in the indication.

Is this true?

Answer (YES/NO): NO